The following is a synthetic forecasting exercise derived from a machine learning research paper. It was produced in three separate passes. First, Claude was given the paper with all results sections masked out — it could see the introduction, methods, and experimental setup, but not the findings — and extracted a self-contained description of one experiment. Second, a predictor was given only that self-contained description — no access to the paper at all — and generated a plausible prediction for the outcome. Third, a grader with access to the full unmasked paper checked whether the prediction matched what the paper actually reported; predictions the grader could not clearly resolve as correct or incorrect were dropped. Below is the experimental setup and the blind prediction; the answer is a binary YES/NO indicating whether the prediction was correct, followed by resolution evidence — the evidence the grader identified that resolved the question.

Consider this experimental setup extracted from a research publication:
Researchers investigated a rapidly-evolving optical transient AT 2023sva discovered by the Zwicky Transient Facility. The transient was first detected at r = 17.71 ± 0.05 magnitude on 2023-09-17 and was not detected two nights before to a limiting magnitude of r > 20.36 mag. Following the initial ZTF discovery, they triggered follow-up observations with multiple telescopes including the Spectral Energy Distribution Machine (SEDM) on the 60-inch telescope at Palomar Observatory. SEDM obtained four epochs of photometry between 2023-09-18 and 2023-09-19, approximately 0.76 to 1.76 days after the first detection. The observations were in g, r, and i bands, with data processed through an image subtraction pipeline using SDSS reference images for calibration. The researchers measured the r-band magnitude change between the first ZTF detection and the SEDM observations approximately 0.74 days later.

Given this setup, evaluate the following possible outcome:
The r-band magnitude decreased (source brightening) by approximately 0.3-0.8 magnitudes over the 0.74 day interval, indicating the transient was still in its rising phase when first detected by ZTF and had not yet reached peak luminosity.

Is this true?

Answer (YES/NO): NO